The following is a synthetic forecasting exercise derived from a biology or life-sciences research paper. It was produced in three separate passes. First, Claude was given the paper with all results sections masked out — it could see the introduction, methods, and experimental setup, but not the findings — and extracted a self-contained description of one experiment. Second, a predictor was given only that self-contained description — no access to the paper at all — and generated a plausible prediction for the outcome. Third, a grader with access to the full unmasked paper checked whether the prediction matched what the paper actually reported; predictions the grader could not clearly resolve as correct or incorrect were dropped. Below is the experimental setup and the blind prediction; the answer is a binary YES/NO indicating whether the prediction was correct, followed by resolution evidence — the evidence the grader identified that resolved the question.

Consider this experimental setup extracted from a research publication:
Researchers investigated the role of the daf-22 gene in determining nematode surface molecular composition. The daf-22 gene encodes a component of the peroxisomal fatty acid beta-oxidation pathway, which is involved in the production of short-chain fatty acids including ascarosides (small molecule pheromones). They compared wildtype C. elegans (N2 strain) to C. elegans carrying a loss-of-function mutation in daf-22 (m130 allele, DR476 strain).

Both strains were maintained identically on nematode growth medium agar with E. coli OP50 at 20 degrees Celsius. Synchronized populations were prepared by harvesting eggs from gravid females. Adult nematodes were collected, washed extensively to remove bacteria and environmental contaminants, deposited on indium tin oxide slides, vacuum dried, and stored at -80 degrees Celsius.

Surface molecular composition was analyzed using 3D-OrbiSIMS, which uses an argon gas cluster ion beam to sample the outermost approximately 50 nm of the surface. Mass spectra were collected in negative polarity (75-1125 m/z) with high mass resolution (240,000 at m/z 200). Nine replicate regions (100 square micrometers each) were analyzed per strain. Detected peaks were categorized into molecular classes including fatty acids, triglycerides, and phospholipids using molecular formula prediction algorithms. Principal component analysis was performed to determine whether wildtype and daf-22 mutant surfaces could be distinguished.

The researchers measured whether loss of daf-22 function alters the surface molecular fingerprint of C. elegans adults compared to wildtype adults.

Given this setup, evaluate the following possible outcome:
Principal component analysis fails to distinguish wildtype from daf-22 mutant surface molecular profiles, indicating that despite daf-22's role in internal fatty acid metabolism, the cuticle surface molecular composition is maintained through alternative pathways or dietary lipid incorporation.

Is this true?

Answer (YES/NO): NO